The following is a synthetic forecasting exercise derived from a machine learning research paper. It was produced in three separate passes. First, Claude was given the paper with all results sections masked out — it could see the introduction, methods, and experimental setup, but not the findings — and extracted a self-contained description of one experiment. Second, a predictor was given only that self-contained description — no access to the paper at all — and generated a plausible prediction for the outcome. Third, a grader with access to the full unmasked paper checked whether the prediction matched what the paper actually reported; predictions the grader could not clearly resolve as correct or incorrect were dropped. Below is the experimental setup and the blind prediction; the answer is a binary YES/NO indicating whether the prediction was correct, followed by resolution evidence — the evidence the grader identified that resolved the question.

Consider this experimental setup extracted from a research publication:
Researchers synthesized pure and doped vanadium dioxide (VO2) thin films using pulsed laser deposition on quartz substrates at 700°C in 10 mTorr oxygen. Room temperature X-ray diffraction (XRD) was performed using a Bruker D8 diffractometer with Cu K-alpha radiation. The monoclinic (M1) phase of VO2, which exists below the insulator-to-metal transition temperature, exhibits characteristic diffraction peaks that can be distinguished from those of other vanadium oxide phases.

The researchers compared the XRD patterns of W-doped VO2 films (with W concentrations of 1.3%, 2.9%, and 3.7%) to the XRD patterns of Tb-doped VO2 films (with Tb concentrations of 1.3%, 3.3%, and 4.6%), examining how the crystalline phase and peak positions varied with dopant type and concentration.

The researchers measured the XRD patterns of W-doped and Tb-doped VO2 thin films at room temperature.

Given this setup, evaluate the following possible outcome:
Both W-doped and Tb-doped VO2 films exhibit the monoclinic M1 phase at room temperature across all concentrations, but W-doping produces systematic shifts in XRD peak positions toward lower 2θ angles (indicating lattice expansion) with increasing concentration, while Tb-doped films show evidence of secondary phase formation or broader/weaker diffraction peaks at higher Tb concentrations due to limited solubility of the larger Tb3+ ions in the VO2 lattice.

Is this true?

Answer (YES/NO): NO